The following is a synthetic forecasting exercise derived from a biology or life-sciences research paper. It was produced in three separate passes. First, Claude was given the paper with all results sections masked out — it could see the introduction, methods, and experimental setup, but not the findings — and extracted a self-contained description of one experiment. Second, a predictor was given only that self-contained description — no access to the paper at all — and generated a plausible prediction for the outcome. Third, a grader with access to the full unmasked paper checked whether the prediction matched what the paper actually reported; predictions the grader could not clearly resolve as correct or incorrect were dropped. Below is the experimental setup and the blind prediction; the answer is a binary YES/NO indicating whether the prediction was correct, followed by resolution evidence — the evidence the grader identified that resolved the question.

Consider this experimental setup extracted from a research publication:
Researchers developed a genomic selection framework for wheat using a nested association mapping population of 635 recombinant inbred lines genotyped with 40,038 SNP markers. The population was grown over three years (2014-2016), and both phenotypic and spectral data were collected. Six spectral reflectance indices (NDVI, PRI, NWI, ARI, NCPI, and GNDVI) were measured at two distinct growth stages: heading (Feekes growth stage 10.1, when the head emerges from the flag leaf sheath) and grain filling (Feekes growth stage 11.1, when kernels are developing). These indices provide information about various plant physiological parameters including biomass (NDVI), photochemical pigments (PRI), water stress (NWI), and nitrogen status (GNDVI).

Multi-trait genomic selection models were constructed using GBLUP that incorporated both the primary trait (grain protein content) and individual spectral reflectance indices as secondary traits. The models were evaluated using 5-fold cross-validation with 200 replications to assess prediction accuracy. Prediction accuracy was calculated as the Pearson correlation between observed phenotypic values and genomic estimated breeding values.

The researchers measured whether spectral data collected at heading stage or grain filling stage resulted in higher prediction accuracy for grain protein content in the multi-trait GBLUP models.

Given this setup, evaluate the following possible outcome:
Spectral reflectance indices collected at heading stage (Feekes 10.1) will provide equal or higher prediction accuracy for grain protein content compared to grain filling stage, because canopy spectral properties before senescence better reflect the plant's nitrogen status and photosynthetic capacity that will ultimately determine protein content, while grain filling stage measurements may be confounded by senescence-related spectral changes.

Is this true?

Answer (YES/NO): YES